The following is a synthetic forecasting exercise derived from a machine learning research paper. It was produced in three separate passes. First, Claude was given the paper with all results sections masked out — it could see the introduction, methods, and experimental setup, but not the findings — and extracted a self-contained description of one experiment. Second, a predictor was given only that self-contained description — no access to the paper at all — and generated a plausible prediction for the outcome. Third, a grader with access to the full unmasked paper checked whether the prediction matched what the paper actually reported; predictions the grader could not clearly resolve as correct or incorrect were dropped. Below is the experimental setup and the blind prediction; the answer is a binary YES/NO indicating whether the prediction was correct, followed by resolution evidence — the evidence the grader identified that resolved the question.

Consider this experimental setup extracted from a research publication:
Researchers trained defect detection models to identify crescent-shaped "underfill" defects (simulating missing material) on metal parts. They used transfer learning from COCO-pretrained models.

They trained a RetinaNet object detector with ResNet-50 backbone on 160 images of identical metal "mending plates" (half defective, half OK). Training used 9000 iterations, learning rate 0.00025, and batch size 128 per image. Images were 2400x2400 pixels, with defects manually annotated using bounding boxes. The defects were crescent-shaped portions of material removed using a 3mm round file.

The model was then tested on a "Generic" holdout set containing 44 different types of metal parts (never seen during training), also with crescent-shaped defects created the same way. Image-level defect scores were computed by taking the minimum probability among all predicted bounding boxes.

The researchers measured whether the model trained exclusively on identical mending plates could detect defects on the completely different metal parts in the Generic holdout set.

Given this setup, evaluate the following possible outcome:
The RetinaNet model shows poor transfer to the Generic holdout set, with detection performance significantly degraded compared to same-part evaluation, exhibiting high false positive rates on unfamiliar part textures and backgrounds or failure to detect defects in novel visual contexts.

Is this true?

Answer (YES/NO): NO